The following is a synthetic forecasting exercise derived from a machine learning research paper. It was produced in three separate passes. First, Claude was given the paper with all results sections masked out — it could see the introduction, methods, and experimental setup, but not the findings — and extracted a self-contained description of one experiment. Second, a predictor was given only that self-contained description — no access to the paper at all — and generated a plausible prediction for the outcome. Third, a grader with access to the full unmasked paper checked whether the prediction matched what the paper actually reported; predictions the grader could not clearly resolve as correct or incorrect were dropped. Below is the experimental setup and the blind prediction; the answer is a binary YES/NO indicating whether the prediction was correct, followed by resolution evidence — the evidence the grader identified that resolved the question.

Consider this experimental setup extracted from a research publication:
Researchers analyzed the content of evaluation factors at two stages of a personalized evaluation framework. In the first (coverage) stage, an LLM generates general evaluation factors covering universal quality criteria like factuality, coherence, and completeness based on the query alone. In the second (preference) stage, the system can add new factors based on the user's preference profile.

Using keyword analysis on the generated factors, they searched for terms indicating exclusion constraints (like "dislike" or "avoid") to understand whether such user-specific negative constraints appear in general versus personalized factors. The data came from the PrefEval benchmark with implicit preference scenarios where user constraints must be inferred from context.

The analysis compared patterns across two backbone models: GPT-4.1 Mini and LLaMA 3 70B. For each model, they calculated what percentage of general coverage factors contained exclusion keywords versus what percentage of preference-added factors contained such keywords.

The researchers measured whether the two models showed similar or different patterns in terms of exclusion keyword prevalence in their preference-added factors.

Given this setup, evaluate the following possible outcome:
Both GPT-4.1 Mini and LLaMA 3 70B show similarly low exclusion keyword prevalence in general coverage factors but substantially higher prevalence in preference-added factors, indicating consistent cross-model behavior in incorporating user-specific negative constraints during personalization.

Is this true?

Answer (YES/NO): NO